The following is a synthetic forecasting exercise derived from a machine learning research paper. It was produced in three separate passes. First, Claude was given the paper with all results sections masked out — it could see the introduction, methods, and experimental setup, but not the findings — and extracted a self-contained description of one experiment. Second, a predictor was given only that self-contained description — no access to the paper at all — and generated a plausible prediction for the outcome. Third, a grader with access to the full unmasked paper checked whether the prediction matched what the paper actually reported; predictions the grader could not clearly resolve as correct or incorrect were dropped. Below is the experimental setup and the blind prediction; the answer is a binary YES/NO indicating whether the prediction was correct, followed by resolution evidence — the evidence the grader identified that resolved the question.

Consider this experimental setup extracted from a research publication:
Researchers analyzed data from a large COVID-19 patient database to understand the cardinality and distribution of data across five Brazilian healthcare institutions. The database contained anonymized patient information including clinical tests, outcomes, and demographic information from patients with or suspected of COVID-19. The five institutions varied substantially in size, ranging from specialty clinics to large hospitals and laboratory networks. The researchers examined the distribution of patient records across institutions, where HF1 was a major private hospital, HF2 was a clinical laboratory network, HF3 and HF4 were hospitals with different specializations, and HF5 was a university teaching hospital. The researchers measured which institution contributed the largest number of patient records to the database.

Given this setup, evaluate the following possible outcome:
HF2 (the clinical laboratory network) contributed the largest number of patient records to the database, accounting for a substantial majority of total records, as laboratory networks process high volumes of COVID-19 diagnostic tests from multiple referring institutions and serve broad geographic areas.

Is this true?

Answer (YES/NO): YES